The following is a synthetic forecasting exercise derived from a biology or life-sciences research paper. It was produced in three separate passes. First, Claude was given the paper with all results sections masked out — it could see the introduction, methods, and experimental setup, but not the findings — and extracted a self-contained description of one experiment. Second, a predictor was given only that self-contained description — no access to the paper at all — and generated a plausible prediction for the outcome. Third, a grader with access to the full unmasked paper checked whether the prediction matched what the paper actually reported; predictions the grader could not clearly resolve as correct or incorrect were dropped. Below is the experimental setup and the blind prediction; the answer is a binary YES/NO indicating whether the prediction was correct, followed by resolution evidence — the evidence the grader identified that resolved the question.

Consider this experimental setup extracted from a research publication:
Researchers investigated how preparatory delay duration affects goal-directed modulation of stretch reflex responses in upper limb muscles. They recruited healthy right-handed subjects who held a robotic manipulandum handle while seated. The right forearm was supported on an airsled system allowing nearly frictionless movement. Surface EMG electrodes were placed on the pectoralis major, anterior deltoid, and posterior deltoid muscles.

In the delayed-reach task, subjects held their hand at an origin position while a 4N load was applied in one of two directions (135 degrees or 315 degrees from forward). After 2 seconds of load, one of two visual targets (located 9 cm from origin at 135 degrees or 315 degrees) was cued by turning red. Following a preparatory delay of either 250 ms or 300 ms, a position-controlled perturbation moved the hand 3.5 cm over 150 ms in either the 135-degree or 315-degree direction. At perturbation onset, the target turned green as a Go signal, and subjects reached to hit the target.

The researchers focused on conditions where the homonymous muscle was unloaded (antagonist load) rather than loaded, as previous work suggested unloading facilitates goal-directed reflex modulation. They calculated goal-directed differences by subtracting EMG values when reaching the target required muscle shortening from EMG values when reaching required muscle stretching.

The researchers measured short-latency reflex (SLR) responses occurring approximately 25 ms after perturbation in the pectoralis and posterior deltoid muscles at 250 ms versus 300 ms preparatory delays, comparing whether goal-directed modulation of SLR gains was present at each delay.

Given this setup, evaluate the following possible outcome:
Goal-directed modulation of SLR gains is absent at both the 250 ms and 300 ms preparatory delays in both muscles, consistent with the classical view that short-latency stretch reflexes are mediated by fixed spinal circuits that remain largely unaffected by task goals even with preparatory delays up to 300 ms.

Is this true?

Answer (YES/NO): NO